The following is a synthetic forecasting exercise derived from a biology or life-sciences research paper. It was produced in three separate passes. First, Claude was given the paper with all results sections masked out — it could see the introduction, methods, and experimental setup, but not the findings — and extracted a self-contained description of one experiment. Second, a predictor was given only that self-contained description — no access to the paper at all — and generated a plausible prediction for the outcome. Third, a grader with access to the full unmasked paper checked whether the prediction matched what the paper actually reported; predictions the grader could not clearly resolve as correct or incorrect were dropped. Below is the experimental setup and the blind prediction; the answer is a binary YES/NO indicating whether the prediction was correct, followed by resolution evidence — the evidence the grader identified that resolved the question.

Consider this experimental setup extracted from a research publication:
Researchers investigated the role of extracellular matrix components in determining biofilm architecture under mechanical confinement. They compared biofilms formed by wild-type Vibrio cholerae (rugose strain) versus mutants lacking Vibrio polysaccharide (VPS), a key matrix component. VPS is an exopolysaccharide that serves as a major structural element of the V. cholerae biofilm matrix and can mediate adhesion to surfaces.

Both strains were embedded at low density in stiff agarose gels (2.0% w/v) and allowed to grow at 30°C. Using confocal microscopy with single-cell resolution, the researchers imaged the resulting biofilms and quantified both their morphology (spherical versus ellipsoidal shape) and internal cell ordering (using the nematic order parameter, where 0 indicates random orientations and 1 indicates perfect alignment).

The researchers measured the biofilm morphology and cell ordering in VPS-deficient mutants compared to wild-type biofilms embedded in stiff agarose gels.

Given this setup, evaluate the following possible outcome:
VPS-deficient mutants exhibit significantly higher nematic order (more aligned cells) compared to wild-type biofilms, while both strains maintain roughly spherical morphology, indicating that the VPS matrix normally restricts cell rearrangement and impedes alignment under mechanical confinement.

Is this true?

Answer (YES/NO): NO